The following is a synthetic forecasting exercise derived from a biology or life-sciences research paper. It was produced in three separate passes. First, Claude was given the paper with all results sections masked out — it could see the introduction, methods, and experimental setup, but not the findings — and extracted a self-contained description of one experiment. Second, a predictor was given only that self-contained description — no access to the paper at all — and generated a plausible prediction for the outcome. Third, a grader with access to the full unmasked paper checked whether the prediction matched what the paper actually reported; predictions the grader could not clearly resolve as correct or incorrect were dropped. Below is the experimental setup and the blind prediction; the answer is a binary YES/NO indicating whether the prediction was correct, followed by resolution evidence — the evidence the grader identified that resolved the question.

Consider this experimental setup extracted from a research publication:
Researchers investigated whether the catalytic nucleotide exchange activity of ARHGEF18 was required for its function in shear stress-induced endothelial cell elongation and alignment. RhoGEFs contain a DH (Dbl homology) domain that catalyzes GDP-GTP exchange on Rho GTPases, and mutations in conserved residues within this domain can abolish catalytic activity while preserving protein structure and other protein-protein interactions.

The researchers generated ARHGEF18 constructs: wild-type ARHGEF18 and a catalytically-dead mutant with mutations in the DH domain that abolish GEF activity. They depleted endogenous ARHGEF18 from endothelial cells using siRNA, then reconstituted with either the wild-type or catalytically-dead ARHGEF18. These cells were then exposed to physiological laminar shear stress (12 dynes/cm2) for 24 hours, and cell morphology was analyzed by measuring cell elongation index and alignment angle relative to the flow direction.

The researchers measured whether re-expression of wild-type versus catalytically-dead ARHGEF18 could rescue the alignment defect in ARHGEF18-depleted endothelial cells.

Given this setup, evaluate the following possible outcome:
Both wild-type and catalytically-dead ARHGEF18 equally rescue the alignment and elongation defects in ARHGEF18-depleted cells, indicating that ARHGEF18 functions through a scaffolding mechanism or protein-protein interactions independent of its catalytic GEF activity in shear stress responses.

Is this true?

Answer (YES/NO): NO